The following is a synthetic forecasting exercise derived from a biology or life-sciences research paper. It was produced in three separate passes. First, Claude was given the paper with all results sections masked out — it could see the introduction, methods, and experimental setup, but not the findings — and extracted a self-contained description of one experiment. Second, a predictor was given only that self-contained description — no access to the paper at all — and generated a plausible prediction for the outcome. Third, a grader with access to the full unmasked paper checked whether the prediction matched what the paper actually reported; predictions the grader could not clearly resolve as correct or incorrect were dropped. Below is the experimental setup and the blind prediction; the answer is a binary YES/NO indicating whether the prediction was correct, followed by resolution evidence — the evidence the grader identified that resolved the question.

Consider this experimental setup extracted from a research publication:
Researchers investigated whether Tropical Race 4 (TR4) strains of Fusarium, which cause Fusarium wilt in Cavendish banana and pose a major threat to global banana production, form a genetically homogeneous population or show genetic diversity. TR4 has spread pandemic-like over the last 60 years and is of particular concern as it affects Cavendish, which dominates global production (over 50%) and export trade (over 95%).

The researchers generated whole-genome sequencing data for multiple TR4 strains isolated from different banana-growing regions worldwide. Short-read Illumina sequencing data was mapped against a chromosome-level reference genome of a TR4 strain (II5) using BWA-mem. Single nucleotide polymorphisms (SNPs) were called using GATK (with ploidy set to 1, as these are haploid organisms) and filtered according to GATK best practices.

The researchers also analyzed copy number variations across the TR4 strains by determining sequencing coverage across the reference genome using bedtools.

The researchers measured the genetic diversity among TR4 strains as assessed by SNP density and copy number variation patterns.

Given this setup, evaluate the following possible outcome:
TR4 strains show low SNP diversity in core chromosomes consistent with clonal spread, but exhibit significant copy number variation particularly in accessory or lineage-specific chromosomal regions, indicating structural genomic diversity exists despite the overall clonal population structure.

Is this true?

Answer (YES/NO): YES